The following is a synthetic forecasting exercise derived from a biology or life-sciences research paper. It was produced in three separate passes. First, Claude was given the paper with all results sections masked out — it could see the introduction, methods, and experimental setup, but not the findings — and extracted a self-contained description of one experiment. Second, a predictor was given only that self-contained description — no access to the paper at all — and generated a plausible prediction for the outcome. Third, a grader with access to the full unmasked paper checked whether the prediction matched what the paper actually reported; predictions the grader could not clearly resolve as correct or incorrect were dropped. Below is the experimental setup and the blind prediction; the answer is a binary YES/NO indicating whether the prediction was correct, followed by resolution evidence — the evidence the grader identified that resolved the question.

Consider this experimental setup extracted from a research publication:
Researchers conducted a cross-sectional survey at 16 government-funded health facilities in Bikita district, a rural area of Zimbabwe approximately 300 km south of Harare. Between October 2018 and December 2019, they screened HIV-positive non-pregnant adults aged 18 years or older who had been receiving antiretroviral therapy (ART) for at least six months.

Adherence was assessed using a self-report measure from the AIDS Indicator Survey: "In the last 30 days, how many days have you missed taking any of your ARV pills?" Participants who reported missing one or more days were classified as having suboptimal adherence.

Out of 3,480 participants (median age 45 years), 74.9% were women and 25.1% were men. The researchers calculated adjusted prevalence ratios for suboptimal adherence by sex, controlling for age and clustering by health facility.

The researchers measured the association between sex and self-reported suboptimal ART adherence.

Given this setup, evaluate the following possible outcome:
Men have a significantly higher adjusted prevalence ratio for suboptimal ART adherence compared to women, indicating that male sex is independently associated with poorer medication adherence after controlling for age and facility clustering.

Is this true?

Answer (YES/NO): YES